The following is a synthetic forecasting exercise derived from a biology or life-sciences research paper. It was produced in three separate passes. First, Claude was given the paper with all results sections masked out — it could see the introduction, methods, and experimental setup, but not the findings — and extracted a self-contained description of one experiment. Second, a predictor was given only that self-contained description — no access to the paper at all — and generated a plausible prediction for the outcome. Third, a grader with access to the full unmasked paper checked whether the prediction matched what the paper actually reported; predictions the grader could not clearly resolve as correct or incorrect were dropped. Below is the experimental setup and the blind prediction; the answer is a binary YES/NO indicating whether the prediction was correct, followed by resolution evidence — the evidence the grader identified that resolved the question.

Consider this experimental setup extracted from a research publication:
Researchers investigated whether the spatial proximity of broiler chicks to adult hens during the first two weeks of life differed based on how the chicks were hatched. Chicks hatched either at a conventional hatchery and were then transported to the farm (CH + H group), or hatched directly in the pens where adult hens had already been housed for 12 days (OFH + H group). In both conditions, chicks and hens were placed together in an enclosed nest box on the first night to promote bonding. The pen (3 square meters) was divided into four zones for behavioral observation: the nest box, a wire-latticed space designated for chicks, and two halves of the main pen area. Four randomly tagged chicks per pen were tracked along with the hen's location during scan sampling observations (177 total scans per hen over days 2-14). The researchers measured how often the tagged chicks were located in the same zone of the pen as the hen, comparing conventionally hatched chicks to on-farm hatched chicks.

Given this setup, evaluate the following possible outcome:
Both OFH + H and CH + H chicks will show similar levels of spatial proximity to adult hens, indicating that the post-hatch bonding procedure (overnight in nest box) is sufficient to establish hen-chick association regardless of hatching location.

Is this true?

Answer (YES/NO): YES